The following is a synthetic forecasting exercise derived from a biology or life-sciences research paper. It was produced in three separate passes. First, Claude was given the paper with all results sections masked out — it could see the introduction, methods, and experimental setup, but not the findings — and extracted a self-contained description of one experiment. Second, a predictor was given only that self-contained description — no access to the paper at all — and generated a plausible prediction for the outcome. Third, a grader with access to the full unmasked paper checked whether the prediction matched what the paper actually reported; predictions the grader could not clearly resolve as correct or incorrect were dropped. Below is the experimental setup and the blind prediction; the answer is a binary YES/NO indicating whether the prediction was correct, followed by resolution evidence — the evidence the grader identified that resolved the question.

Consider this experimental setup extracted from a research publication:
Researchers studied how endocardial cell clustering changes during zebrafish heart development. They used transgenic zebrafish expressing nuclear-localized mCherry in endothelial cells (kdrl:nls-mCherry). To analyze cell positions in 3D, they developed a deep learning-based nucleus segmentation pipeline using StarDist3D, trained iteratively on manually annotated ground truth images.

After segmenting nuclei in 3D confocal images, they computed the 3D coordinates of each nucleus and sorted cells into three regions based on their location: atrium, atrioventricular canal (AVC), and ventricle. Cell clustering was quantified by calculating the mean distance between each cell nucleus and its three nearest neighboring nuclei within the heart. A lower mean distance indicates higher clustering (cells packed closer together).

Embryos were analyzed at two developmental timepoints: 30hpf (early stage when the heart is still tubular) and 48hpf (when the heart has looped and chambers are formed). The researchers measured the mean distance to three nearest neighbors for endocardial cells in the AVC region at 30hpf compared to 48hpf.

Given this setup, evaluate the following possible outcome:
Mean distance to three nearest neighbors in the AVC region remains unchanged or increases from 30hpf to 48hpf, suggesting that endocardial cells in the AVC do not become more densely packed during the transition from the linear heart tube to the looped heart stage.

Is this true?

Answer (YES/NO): NO